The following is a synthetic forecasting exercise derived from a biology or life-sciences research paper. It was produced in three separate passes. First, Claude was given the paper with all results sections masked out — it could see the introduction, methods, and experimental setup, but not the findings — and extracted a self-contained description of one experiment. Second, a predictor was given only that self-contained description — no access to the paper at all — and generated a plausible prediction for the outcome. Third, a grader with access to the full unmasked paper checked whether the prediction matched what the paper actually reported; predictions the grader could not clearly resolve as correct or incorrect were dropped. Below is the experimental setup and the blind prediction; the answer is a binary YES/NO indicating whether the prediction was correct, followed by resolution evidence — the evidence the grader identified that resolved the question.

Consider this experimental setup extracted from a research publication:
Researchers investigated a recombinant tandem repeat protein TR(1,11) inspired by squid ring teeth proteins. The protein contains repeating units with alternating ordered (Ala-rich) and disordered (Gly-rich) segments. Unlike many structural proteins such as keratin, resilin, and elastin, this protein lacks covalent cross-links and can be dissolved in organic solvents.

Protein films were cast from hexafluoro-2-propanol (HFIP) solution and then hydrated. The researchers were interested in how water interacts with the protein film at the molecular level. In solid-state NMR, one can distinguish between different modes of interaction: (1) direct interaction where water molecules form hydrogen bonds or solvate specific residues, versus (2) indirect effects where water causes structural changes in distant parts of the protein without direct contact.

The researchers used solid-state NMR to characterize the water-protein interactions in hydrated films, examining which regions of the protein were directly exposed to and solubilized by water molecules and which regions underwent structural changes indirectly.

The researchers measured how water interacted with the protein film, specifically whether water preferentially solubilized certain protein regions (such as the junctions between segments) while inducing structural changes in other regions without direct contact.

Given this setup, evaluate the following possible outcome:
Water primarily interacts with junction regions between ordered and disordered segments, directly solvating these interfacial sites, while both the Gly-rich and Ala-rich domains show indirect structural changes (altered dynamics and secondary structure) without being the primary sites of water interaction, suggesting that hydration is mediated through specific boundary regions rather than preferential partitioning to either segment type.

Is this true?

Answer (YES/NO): YES